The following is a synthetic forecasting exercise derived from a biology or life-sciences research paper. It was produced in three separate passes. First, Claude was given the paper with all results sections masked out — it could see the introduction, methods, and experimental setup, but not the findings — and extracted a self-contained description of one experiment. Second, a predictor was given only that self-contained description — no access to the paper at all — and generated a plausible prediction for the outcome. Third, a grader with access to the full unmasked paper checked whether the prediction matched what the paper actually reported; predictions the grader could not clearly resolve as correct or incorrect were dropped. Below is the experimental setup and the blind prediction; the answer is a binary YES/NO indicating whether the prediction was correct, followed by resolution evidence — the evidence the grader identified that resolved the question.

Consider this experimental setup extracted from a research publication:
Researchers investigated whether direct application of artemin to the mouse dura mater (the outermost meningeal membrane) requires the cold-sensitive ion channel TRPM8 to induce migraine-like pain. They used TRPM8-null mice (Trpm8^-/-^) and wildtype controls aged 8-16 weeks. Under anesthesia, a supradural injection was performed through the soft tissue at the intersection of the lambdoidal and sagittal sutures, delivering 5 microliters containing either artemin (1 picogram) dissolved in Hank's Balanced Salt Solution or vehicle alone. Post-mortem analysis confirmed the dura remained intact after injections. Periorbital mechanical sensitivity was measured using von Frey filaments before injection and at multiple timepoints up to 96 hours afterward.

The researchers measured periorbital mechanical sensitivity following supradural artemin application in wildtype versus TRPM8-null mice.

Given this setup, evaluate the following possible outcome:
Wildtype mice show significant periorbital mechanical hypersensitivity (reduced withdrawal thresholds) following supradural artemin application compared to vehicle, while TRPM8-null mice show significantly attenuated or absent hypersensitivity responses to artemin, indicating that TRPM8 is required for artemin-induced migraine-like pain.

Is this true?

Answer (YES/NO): YES